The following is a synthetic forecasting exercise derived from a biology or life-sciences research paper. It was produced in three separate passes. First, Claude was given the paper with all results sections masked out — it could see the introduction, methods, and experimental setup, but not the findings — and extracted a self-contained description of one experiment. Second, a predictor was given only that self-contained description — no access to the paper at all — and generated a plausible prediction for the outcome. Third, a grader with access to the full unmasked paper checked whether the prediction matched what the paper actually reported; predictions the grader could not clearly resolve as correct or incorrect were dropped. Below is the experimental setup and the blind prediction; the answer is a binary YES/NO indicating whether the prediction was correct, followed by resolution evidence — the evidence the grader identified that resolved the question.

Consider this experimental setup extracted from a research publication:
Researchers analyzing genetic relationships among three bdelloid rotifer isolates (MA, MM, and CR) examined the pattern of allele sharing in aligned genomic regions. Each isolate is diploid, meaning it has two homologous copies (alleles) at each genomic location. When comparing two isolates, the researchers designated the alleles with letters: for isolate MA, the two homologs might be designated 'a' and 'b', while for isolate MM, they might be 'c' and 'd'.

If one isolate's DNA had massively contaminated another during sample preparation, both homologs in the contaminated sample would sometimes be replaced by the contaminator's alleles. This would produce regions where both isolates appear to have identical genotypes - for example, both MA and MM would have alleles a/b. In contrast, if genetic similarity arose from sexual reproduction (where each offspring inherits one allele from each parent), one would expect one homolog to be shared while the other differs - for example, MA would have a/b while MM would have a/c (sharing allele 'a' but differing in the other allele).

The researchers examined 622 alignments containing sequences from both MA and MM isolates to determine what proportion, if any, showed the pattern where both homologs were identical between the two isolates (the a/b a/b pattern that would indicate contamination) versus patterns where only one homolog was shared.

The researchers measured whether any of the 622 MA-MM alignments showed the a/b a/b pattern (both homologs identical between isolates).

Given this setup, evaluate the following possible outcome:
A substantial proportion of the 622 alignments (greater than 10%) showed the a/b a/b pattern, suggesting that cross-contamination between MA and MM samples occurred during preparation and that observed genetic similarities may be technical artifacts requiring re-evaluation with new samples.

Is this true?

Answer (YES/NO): NO